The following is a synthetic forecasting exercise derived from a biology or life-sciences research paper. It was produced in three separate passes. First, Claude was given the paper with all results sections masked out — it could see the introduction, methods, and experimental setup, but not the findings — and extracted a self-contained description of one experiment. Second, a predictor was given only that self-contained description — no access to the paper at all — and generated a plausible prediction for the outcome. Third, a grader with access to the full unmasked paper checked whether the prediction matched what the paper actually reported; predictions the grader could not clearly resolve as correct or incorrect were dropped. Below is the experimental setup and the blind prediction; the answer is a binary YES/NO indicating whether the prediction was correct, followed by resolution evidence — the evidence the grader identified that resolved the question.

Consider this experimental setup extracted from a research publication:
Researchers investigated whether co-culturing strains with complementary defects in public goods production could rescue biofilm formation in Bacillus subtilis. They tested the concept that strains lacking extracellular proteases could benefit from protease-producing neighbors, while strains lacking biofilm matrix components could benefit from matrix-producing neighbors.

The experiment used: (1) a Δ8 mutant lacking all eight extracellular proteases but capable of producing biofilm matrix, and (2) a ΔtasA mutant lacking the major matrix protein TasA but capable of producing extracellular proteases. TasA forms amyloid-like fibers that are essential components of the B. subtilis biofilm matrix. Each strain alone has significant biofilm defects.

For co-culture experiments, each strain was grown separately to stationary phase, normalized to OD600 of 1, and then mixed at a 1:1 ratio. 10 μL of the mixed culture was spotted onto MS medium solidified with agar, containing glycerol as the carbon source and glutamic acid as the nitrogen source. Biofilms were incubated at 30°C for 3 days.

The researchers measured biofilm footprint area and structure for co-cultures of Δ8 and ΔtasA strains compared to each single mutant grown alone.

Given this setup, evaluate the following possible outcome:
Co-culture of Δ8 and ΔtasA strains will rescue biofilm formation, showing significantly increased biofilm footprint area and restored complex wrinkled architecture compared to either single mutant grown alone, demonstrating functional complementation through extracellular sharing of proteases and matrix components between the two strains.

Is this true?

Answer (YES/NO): YES